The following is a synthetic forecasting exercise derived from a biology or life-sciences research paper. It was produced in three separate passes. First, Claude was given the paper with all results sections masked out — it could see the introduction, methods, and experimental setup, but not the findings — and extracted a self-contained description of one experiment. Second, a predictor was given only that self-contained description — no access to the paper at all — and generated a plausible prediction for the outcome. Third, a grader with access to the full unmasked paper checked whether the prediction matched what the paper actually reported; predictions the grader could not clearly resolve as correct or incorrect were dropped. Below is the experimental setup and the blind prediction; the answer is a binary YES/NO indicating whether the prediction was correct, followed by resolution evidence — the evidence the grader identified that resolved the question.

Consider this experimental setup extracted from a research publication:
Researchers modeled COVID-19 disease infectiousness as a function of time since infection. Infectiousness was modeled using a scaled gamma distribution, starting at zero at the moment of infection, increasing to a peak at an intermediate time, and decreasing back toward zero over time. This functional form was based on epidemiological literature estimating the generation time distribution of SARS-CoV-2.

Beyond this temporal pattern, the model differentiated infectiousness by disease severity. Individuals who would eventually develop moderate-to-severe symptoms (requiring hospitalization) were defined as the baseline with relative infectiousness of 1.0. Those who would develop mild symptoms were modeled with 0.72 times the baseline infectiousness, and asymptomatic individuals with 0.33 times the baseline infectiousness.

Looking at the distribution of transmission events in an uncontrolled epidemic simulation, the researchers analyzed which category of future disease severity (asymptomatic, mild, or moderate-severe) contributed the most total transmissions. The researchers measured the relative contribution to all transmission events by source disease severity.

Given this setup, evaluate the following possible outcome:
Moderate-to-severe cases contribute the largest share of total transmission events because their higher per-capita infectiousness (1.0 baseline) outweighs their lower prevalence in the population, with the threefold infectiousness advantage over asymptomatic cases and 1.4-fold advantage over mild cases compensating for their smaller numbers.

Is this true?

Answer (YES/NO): NO